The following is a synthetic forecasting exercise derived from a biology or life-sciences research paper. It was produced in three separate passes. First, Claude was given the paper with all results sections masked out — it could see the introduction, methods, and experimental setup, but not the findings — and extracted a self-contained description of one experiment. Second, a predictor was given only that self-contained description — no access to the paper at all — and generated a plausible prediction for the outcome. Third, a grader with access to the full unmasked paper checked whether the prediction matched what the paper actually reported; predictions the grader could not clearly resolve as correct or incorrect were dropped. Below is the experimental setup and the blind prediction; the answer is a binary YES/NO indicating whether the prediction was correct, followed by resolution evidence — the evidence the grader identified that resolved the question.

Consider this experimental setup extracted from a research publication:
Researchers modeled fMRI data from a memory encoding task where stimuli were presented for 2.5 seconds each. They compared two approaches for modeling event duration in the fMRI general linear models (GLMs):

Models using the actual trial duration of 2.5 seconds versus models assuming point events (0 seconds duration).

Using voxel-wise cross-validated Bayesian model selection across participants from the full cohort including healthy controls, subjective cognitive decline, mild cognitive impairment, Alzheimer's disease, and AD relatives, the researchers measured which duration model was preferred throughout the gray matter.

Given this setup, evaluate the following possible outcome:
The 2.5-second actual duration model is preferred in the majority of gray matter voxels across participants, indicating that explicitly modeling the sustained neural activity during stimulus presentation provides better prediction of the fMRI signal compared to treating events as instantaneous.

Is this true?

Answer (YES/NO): YES